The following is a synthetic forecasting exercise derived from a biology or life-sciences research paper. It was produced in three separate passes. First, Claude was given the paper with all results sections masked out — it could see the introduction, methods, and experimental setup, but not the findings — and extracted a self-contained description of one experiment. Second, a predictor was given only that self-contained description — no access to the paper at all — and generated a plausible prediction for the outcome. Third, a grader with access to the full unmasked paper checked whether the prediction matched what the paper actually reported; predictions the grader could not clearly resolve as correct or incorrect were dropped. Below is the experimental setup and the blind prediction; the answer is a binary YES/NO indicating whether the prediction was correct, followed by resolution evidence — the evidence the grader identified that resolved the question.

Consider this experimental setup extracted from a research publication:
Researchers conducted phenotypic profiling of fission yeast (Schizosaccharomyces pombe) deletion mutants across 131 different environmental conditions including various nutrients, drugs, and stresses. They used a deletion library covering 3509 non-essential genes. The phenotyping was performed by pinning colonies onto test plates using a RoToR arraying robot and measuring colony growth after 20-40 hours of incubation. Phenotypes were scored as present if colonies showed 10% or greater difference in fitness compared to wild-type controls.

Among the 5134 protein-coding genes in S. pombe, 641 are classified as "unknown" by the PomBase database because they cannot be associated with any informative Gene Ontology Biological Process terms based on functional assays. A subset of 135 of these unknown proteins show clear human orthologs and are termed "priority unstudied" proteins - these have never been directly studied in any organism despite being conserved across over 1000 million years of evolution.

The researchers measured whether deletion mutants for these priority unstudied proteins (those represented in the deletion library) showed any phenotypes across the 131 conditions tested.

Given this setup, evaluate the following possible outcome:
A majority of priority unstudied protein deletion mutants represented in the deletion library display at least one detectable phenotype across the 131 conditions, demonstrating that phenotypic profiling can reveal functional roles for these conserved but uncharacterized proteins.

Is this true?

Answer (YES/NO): YES